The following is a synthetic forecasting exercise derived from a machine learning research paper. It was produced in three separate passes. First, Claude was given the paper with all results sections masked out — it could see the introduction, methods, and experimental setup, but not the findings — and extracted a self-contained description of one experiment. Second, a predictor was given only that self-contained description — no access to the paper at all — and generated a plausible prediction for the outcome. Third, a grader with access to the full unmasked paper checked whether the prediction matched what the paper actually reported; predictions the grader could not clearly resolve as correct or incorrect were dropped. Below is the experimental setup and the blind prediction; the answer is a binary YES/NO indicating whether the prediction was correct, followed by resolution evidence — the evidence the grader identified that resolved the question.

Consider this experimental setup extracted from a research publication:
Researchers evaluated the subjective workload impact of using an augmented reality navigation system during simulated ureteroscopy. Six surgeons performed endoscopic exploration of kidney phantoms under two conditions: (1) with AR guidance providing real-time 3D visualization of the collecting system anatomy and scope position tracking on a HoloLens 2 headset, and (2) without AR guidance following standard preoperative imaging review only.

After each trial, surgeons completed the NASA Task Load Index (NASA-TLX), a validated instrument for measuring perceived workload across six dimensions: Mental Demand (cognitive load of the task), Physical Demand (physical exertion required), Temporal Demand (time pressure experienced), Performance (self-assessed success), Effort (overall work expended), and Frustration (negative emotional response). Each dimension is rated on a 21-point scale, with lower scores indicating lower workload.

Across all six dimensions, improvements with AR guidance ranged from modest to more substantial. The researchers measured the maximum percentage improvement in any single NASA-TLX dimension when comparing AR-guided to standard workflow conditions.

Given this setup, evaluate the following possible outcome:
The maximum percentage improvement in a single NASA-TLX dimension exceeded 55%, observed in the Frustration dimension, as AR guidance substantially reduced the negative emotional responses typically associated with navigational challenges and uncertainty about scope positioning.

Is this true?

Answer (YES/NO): NO